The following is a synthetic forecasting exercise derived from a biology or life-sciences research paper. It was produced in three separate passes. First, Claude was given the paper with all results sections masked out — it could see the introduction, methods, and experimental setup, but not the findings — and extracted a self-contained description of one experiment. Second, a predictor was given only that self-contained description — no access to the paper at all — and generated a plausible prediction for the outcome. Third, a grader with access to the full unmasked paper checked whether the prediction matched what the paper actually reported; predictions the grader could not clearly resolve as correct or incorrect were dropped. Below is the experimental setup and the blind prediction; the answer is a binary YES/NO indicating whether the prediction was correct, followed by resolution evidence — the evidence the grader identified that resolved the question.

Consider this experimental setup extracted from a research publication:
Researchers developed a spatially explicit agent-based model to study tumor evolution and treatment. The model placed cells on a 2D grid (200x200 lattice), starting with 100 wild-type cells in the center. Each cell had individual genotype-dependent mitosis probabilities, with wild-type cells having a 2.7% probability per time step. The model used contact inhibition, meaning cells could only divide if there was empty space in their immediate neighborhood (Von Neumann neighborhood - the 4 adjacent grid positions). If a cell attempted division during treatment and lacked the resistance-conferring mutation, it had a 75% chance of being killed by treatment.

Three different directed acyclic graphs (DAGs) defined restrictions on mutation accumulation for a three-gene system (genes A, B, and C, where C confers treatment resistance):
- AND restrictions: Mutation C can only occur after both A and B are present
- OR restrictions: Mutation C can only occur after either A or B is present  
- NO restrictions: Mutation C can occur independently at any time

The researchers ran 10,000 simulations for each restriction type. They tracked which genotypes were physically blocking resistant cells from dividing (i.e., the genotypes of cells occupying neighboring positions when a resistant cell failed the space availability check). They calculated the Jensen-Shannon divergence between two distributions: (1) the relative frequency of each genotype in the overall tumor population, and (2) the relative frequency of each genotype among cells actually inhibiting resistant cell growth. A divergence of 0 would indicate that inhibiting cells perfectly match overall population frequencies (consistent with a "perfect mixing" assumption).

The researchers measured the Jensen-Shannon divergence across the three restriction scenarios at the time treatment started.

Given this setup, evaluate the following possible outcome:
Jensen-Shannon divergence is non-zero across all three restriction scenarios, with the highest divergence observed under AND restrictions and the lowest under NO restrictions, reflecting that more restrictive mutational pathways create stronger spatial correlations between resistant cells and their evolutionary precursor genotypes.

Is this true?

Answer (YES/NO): YES